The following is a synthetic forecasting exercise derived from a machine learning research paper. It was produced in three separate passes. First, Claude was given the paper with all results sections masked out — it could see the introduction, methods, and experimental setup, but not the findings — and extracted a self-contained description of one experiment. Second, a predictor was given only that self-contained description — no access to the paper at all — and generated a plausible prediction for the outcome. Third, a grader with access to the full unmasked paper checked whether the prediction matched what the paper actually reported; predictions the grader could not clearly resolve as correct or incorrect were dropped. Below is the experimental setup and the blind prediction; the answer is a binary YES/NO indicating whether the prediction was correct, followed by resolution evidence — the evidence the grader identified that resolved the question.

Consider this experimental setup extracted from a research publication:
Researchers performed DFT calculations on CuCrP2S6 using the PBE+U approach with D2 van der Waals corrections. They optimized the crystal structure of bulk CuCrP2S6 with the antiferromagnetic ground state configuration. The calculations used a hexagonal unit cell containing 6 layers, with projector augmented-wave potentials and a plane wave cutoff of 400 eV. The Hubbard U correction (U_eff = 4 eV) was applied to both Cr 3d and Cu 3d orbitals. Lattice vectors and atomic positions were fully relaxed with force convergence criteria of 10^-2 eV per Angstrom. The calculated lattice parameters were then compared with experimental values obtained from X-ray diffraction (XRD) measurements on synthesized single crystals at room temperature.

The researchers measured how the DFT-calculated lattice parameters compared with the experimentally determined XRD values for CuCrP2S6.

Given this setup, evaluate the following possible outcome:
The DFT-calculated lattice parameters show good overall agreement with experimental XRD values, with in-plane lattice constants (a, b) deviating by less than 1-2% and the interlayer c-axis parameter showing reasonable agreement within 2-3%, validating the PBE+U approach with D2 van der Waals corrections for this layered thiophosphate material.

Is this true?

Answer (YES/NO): YES